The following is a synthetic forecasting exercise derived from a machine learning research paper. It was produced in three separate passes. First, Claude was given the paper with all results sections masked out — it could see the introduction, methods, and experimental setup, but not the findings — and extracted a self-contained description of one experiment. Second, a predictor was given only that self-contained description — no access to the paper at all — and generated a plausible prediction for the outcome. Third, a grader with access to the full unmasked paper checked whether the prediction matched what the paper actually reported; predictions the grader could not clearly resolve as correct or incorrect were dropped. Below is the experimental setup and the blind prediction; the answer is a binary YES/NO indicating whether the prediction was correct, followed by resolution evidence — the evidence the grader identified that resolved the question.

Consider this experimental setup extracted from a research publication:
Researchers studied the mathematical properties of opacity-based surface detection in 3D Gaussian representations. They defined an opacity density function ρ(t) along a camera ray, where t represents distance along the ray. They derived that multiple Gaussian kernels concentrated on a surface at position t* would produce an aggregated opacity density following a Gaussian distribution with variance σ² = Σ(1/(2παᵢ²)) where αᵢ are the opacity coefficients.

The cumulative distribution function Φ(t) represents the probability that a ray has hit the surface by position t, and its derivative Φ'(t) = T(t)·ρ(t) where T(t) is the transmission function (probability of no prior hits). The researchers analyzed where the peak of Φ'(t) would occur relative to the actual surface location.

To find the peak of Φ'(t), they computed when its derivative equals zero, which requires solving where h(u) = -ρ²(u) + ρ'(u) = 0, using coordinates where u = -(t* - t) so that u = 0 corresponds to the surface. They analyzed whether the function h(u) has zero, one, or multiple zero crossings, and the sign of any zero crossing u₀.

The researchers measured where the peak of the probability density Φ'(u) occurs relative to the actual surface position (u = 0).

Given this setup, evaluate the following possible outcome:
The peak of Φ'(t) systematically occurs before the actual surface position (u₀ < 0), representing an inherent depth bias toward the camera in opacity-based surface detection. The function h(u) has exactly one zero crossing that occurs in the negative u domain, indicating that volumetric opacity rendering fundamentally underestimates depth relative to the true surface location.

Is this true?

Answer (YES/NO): YES